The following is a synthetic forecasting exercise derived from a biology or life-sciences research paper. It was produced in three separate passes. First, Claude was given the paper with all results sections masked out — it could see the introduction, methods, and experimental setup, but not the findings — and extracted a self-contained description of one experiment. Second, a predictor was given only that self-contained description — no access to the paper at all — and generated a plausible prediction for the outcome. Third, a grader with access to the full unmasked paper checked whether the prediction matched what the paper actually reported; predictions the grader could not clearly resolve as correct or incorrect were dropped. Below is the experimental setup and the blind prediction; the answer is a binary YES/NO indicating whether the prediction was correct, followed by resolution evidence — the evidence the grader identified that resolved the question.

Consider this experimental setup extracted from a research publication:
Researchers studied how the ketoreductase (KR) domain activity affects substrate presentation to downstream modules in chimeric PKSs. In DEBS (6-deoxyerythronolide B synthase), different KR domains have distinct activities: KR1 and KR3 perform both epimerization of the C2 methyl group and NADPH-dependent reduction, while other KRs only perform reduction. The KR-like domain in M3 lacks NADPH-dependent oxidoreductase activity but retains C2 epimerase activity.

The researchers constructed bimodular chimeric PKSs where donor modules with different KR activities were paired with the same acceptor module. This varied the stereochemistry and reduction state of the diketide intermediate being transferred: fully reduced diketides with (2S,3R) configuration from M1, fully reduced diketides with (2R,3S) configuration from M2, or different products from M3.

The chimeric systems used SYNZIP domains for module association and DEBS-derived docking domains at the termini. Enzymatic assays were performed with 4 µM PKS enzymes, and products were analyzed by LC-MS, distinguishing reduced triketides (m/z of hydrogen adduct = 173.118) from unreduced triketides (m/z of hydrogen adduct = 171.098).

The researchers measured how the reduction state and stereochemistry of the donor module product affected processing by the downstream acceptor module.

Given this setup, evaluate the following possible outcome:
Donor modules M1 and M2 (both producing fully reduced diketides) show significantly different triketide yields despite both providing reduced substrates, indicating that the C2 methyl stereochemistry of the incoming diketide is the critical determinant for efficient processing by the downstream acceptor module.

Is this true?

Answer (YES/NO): NO